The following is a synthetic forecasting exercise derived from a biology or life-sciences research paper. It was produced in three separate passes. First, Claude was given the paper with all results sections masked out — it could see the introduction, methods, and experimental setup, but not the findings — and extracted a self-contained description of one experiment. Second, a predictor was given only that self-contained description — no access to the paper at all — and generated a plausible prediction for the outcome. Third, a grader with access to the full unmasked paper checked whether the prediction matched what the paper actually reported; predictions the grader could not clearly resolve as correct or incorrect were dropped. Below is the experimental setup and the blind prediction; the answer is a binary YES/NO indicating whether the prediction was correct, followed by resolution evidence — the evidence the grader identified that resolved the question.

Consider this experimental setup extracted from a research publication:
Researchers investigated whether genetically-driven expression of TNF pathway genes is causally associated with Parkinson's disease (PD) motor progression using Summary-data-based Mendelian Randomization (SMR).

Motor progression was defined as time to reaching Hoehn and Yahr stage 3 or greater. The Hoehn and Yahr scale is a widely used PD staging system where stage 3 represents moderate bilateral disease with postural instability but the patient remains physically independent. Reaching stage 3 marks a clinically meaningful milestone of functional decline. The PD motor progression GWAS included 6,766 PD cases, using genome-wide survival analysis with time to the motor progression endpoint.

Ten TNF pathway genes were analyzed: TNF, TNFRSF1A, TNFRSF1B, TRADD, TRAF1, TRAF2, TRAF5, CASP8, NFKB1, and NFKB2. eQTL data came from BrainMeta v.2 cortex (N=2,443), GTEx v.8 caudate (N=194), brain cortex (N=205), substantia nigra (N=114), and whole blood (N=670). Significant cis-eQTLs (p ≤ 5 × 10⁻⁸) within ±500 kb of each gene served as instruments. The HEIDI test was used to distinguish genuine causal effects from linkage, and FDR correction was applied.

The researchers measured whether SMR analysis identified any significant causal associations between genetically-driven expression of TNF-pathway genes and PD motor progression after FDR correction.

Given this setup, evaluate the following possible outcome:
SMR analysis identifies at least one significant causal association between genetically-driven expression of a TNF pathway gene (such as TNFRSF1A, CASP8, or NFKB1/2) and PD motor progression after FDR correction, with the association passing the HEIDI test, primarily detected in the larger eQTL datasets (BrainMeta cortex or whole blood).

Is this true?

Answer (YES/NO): NO